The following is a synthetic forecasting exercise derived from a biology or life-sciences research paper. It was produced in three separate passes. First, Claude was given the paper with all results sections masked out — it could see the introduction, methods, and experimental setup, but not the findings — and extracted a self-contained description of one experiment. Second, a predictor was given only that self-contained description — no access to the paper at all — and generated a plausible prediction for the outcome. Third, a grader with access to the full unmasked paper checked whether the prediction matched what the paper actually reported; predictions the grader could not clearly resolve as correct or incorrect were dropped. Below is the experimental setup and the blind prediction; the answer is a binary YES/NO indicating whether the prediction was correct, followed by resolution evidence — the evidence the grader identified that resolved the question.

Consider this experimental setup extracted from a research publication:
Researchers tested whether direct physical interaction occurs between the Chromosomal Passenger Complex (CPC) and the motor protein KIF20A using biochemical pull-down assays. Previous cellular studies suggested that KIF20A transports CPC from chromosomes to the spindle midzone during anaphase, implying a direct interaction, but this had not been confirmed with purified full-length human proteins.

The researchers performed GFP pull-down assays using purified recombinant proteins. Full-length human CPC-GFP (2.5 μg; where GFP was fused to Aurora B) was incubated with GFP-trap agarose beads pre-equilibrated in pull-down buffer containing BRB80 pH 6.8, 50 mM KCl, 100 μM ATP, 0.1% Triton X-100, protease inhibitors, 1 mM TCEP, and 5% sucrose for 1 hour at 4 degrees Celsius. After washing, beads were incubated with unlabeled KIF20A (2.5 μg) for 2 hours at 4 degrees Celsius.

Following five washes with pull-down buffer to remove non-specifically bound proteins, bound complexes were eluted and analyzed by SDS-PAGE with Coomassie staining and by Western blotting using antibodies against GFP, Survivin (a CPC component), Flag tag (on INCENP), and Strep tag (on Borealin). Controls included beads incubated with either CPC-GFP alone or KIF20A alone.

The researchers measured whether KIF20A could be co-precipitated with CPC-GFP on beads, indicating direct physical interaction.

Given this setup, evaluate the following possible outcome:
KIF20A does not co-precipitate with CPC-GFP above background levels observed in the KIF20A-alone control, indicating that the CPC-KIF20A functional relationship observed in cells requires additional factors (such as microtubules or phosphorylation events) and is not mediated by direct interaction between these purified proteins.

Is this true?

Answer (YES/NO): NO